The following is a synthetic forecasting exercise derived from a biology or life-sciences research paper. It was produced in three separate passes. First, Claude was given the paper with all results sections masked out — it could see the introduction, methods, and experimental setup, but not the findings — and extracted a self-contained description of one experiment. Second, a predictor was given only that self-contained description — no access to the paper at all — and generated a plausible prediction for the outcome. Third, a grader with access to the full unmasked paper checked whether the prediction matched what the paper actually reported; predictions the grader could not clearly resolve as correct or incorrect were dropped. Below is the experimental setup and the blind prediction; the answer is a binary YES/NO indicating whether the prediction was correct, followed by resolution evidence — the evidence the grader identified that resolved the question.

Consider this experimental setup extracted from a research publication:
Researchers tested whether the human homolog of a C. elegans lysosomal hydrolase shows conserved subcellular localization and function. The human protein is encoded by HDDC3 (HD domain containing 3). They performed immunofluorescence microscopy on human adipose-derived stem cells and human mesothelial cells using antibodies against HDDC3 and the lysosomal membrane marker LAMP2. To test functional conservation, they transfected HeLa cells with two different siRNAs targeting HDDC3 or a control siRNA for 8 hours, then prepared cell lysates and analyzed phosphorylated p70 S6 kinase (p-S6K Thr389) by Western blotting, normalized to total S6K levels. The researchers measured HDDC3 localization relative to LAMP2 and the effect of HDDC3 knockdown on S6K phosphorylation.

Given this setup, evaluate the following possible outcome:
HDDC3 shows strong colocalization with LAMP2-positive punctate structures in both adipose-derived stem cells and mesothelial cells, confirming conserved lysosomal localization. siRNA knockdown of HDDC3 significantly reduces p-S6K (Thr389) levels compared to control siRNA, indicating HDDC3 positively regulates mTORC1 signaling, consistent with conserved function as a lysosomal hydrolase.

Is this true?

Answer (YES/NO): NO